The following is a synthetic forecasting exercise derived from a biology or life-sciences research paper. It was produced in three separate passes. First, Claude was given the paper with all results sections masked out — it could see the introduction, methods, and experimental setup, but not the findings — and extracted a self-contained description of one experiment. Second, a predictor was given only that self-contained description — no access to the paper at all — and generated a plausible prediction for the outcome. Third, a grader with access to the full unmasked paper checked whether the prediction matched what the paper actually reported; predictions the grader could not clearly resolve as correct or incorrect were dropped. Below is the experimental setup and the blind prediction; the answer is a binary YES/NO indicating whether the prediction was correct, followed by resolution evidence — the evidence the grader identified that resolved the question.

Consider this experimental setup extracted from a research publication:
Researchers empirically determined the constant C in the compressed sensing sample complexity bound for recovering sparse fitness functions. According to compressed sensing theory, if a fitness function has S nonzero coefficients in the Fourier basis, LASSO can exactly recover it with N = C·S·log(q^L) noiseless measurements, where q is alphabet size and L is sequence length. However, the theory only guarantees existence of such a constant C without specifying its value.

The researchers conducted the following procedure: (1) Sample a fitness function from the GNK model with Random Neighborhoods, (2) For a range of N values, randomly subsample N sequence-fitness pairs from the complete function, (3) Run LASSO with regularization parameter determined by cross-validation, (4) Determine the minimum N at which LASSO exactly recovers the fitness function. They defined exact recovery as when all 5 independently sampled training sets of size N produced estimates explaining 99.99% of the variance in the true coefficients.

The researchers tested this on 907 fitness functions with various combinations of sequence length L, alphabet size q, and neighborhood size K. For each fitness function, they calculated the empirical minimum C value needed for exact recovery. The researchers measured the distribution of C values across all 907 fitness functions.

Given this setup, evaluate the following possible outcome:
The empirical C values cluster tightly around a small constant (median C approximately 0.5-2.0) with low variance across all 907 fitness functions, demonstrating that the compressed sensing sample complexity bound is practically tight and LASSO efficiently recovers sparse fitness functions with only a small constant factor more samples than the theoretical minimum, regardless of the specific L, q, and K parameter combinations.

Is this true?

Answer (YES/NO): NO